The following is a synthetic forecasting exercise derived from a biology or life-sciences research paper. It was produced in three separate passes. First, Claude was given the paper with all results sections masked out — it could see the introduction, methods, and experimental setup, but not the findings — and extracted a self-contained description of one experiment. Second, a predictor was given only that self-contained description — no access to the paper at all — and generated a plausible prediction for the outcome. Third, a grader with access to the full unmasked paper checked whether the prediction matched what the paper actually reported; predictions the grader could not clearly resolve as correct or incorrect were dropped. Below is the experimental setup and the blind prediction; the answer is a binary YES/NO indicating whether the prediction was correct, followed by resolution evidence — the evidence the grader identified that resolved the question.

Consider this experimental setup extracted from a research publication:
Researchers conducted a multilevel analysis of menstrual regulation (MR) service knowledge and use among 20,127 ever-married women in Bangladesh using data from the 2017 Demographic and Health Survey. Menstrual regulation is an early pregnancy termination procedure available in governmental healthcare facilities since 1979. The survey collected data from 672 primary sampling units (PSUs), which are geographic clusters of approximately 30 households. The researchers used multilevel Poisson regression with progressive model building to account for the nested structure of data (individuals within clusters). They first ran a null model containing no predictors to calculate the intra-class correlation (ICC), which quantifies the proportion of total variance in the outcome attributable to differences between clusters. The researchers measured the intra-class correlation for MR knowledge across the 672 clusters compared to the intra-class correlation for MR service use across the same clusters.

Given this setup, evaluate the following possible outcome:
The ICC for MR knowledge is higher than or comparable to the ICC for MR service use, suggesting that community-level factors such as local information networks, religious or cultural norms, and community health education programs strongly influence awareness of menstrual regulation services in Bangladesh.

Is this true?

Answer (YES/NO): NO